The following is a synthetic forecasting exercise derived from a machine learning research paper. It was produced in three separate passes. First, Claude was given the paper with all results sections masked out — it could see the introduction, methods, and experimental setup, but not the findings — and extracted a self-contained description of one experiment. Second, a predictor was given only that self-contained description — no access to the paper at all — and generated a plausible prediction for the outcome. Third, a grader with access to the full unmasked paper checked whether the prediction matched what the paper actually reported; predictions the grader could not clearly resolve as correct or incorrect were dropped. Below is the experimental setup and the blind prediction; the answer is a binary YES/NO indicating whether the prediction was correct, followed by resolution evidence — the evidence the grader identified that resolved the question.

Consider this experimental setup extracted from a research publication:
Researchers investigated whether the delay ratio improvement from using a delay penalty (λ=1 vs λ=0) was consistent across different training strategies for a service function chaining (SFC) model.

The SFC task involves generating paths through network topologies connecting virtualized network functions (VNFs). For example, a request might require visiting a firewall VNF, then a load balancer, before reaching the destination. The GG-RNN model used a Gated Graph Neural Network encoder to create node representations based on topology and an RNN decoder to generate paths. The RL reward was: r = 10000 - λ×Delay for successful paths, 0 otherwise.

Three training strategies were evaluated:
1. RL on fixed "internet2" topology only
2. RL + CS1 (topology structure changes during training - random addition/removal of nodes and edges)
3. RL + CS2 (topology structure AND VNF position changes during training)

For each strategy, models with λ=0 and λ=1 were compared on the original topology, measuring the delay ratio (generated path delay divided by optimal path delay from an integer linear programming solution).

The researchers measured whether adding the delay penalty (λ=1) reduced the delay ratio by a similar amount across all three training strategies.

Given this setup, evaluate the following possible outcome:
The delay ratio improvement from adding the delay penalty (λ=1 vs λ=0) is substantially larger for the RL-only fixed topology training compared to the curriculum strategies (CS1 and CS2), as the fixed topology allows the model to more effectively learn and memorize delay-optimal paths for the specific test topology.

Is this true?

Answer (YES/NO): NO